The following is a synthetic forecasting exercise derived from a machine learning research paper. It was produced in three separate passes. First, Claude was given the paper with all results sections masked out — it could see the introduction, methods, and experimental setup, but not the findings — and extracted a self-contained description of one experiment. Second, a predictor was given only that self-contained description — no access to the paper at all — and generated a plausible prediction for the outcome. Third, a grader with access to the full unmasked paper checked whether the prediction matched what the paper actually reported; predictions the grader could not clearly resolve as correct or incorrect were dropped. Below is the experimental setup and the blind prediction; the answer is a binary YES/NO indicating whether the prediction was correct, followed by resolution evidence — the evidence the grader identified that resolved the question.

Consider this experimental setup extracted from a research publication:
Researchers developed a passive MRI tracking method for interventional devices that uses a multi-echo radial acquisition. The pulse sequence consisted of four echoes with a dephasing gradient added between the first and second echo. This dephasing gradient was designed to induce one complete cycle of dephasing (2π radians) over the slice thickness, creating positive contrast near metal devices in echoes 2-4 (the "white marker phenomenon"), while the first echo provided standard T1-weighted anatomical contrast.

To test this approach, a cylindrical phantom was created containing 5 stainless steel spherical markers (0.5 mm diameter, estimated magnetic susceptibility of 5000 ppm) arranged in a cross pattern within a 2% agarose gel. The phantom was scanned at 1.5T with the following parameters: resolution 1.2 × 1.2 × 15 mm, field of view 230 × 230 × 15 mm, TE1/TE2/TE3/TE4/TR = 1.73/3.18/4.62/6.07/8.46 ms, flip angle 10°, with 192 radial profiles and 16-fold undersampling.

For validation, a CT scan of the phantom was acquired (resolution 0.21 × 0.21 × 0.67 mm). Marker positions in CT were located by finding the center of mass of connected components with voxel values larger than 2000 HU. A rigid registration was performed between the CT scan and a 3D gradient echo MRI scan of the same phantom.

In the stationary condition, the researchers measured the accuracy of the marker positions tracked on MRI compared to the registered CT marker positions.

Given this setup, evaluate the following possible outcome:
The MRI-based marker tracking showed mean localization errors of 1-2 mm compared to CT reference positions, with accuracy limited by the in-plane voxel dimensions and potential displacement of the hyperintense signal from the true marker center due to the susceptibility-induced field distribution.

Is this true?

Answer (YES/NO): NO